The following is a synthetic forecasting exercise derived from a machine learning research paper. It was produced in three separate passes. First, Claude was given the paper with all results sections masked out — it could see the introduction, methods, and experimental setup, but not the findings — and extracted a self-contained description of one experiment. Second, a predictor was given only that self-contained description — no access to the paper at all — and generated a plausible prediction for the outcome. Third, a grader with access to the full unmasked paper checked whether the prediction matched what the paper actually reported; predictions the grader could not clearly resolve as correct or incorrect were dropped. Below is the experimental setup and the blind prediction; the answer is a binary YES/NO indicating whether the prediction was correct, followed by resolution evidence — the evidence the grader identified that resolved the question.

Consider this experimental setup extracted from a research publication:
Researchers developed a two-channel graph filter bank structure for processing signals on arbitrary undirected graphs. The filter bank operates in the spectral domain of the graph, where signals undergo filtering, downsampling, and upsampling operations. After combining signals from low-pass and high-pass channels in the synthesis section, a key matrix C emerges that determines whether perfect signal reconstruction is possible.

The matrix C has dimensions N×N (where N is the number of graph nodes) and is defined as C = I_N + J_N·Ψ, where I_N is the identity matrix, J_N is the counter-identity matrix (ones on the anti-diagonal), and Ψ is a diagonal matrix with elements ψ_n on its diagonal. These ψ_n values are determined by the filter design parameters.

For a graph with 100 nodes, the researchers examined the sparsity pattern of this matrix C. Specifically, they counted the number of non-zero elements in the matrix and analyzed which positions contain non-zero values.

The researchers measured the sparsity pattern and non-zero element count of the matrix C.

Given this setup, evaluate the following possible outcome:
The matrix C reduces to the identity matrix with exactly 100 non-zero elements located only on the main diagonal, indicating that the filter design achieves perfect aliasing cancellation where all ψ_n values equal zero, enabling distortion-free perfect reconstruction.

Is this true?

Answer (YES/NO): NO